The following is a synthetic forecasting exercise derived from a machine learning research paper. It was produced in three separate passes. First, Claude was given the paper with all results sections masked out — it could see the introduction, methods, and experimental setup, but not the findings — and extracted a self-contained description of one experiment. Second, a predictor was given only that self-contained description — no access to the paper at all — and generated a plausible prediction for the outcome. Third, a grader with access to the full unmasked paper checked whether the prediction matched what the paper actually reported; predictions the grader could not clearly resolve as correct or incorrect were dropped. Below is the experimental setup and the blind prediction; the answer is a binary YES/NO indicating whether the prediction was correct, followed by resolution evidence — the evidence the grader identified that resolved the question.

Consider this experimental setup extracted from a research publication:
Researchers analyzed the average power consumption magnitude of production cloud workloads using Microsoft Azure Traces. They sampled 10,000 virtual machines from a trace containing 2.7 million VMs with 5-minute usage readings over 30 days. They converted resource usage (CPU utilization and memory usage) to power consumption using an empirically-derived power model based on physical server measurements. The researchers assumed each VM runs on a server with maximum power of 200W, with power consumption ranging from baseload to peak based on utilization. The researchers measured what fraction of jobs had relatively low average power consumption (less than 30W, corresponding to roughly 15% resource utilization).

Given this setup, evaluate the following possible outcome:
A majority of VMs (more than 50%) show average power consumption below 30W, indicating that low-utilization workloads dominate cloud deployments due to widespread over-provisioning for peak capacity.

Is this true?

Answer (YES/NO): YES